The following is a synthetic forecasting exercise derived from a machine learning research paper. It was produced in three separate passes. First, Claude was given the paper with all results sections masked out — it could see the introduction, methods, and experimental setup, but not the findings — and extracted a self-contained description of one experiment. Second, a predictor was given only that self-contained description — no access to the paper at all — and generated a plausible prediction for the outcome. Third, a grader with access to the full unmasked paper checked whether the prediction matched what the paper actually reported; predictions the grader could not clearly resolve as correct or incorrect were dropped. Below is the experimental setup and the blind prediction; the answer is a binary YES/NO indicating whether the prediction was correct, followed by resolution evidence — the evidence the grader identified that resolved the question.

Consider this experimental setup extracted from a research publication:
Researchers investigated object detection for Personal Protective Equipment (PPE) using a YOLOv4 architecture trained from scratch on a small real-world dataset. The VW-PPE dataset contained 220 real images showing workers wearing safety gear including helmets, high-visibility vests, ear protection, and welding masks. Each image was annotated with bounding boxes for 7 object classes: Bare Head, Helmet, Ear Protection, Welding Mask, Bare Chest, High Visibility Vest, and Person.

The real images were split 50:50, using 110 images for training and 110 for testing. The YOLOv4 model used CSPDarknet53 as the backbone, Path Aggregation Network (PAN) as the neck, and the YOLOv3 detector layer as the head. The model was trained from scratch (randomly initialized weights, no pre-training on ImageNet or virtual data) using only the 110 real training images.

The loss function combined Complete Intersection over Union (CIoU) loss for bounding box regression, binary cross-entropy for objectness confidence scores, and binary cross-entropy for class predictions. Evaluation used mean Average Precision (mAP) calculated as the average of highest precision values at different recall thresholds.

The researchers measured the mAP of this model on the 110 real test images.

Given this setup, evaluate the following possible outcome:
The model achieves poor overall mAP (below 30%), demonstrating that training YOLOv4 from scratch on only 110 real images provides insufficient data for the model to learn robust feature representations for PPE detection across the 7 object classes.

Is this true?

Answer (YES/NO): NO